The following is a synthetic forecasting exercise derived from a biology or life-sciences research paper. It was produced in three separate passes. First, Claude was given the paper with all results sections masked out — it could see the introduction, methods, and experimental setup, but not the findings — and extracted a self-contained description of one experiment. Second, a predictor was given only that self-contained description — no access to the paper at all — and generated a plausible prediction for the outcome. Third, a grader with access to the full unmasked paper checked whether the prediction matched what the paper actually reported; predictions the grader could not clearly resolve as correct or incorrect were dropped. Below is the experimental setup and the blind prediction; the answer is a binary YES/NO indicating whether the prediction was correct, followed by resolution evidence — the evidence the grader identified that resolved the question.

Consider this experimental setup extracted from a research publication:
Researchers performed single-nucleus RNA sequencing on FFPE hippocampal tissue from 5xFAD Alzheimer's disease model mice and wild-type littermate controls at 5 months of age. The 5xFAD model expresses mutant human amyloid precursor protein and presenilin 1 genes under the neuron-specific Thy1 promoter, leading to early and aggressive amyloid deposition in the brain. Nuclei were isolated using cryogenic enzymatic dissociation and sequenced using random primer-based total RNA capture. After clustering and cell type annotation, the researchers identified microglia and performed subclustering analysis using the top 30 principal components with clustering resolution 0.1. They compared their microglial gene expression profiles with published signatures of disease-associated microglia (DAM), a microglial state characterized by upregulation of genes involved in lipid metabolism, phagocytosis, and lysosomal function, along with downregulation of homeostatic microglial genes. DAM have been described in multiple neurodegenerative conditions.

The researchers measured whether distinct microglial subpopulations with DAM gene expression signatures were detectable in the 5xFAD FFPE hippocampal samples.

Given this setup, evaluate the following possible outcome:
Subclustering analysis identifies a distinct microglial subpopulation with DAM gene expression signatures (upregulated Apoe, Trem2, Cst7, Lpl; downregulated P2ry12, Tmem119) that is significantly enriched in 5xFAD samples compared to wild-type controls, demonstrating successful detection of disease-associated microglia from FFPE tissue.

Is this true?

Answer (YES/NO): NO